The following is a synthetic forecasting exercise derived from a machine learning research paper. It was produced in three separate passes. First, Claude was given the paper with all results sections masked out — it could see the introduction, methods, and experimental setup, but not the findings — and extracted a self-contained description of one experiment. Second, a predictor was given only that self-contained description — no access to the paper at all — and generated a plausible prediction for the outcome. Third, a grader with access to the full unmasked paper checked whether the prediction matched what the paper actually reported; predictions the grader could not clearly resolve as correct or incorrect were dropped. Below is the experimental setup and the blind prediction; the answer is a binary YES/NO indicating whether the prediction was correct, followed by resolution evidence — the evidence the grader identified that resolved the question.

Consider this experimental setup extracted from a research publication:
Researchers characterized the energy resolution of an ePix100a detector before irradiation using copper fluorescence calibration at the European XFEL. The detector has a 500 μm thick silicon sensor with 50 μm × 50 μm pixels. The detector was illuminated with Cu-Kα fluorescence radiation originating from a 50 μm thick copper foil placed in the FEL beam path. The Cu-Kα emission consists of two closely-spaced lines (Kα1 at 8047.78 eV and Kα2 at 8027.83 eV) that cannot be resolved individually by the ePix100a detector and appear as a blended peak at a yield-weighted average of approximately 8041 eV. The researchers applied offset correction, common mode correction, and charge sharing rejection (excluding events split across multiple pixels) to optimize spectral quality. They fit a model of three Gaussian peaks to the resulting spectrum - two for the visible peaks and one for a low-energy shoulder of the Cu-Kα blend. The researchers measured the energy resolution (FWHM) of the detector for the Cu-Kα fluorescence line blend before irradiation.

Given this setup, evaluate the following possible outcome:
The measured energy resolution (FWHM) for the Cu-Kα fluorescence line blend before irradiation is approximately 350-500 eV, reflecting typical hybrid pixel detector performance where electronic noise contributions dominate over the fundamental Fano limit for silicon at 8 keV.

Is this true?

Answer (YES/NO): NO